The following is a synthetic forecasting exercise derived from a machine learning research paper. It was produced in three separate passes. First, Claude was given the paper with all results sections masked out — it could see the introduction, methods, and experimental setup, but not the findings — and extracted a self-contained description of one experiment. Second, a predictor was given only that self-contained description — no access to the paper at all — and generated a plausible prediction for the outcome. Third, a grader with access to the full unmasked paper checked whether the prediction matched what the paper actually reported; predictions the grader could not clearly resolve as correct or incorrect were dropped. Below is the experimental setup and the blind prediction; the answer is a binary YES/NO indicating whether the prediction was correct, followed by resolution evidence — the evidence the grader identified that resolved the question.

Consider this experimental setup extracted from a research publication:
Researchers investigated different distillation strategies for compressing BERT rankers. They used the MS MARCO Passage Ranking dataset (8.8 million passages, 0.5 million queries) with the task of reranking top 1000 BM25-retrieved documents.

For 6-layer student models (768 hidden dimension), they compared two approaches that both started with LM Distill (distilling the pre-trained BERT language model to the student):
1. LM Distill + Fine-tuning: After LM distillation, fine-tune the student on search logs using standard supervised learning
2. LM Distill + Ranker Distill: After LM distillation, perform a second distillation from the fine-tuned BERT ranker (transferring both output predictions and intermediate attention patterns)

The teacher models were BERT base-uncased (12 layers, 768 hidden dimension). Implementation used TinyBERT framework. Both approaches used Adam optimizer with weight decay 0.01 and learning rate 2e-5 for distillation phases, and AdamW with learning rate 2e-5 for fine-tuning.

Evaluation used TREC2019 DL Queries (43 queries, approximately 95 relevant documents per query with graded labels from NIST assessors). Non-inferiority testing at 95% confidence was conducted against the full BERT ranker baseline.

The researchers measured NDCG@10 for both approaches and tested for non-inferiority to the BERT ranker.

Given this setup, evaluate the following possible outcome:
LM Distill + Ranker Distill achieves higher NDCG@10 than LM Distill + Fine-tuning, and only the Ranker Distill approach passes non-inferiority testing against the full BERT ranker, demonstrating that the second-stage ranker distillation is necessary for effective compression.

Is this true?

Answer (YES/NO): NO